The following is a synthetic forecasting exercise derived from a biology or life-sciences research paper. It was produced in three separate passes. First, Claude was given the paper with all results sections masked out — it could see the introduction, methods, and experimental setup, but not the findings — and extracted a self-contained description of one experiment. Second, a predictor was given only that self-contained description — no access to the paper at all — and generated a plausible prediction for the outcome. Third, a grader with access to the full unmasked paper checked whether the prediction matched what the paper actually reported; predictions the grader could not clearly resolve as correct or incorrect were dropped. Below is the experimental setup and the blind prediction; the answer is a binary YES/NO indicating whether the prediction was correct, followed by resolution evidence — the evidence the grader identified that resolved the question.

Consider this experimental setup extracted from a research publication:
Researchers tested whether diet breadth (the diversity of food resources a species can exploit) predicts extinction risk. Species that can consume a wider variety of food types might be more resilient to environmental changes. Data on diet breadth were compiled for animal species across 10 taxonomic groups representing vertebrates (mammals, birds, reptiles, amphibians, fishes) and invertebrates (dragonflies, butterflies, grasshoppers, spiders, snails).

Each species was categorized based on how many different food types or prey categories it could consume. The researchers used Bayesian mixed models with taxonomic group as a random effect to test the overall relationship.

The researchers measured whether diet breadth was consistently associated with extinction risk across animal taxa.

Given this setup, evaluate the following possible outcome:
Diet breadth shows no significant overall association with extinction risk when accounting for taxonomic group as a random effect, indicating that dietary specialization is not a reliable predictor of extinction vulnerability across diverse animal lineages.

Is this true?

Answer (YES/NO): YES